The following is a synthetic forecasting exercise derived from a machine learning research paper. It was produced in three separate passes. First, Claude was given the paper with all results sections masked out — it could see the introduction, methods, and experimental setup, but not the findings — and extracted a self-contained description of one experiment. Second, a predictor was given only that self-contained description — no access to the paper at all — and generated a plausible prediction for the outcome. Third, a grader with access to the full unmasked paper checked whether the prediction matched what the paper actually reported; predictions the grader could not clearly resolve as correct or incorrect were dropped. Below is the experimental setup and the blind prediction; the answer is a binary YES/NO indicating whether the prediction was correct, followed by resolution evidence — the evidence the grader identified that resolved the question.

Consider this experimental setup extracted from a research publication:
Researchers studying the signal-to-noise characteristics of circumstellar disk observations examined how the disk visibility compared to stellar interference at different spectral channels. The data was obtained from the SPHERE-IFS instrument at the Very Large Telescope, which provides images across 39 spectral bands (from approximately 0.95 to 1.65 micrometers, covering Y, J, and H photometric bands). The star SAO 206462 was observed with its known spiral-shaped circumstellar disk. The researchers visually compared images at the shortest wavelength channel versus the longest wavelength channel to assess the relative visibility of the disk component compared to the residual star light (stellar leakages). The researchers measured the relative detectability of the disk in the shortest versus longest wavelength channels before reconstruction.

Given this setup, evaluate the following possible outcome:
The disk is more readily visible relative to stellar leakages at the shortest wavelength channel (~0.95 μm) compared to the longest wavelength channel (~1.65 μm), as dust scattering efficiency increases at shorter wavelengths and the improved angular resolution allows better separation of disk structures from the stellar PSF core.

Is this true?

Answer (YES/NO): NO